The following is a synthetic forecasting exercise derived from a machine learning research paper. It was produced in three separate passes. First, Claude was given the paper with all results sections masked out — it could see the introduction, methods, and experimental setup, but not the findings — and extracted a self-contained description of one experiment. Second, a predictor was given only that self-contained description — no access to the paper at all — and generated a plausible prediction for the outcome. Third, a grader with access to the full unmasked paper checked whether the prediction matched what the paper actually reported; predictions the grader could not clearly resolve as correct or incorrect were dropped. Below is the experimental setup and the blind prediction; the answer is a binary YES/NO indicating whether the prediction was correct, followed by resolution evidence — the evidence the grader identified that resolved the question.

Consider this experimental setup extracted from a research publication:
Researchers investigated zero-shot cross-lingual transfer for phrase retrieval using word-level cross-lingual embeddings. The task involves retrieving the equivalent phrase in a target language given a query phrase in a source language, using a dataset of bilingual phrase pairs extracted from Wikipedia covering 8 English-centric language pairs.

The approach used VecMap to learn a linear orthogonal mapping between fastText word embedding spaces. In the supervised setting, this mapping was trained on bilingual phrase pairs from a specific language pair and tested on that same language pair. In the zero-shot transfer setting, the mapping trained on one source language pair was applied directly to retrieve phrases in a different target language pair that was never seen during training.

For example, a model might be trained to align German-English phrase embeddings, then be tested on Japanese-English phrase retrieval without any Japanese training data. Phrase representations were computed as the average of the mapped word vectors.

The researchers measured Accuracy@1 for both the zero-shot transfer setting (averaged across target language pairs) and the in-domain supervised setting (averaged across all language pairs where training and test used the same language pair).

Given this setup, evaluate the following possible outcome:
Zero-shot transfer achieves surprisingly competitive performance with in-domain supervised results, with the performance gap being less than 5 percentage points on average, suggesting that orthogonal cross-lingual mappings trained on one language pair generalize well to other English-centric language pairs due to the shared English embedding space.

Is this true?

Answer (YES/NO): NO